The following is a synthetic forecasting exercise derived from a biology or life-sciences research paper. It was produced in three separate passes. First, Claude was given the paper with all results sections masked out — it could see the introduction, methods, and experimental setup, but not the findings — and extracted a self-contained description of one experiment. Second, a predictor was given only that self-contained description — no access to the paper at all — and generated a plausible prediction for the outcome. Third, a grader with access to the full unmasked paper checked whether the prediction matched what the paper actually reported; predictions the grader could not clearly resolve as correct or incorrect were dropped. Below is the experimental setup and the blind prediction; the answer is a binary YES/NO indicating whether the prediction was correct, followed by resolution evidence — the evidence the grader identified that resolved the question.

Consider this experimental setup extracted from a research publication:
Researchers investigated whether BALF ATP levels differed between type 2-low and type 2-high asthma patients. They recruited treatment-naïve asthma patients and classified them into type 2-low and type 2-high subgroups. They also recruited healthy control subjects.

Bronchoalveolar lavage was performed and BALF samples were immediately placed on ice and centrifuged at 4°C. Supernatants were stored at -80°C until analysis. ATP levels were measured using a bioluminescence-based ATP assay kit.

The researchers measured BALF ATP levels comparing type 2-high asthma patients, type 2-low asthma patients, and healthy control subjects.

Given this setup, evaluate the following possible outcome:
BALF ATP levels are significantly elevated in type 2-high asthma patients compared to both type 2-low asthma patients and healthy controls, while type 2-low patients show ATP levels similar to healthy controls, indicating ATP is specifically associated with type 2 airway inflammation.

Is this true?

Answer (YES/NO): NO